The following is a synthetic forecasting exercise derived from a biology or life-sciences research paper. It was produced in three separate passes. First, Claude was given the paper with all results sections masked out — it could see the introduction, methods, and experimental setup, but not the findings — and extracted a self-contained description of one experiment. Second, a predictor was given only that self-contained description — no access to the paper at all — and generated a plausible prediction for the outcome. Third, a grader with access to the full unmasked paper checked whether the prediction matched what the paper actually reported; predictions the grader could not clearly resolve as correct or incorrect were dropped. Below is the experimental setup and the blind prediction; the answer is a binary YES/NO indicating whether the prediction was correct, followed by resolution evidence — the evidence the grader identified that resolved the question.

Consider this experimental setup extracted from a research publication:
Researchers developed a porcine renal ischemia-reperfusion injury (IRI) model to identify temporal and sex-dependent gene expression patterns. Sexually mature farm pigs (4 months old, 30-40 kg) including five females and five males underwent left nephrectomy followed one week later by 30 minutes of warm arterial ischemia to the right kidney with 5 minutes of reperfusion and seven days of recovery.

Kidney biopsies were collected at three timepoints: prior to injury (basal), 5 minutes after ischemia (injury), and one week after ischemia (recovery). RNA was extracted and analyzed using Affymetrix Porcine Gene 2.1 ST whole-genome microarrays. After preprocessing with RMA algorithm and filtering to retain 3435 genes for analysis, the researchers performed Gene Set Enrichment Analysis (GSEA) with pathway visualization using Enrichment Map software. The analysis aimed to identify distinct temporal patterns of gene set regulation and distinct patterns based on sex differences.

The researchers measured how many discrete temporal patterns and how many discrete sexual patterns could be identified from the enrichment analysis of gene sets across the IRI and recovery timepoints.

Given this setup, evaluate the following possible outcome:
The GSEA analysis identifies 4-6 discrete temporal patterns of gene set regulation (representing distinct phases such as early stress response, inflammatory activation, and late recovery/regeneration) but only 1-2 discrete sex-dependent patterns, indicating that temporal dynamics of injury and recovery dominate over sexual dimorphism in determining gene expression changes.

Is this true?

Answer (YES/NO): NO